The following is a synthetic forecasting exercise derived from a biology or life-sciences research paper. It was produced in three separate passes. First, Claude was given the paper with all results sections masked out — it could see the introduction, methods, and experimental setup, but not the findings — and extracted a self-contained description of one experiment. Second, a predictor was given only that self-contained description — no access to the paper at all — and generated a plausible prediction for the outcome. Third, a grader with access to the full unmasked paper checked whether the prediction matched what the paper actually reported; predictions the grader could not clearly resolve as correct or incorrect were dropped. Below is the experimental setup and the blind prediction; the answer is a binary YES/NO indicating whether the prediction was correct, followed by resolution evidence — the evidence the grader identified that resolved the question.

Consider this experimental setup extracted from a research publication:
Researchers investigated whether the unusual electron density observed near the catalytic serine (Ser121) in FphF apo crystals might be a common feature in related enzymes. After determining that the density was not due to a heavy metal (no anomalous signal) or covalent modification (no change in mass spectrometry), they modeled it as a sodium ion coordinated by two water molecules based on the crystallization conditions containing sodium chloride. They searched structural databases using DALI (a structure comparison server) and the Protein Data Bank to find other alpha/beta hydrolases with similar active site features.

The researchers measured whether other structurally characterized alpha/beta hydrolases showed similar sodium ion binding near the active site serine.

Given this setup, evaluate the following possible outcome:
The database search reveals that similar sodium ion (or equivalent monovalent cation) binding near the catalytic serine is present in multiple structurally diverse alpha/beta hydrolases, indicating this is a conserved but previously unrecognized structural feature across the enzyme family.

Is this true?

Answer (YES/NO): NO